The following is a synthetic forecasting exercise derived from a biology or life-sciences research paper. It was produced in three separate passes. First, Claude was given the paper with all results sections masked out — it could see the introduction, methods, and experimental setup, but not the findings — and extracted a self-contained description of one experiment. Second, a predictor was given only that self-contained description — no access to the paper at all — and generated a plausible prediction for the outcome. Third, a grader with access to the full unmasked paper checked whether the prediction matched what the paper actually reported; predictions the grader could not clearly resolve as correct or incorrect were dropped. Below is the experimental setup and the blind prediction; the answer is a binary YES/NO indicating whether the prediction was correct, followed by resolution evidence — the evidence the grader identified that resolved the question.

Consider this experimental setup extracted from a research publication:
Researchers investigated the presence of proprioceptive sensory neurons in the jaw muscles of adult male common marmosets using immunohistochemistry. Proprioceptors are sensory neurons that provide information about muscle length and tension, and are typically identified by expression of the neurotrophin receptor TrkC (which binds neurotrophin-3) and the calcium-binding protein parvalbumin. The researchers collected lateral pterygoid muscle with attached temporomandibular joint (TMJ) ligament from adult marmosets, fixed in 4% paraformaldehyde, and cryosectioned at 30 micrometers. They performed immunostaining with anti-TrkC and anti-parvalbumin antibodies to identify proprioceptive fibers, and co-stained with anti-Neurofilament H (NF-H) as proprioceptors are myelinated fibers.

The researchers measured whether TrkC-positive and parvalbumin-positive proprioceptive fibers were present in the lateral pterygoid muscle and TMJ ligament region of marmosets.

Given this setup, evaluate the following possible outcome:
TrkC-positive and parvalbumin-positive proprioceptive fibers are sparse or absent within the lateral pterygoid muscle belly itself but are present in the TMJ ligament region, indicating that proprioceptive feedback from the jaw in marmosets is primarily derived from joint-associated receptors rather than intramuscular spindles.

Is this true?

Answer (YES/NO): NO